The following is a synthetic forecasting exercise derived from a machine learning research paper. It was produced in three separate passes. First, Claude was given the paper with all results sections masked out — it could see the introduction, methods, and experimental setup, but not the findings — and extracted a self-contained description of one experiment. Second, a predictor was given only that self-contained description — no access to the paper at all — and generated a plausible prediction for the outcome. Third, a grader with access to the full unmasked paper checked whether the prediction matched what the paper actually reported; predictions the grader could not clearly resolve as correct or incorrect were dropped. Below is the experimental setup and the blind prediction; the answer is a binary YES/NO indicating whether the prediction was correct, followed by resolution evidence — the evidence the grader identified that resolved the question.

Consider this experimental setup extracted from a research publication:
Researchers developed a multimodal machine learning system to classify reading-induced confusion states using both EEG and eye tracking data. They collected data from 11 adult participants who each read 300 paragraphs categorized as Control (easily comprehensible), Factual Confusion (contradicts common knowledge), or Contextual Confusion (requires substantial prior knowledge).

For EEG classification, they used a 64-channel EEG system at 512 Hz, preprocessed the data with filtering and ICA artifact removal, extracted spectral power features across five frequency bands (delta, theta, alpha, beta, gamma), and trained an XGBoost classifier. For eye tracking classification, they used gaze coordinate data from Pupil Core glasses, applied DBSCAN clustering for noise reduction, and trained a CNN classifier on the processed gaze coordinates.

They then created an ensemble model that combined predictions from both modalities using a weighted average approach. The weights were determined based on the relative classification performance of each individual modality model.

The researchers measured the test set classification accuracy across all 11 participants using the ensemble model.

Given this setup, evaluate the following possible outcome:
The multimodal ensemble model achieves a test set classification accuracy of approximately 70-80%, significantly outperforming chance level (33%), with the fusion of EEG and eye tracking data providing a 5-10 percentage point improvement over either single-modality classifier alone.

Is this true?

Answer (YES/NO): NO